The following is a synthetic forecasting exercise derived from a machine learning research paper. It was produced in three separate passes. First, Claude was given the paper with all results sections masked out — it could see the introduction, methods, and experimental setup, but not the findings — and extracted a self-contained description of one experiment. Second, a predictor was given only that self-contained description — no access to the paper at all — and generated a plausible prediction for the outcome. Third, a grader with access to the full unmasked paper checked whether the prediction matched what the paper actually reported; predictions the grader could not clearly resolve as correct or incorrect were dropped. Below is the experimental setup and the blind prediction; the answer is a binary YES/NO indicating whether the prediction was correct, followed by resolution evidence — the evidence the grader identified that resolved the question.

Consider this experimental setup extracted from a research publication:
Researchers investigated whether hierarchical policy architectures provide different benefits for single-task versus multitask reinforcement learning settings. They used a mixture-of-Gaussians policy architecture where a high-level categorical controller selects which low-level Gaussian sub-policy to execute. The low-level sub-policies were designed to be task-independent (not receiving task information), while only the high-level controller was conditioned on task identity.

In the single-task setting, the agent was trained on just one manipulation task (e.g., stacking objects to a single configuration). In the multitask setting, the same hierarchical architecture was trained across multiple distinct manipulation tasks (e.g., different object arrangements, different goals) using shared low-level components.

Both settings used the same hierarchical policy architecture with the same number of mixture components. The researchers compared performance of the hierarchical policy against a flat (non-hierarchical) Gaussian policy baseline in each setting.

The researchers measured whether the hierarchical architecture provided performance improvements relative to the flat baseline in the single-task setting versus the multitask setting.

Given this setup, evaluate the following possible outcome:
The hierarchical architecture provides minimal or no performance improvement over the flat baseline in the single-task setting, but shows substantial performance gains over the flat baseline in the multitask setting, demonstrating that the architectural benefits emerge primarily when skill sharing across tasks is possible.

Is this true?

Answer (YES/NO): YES